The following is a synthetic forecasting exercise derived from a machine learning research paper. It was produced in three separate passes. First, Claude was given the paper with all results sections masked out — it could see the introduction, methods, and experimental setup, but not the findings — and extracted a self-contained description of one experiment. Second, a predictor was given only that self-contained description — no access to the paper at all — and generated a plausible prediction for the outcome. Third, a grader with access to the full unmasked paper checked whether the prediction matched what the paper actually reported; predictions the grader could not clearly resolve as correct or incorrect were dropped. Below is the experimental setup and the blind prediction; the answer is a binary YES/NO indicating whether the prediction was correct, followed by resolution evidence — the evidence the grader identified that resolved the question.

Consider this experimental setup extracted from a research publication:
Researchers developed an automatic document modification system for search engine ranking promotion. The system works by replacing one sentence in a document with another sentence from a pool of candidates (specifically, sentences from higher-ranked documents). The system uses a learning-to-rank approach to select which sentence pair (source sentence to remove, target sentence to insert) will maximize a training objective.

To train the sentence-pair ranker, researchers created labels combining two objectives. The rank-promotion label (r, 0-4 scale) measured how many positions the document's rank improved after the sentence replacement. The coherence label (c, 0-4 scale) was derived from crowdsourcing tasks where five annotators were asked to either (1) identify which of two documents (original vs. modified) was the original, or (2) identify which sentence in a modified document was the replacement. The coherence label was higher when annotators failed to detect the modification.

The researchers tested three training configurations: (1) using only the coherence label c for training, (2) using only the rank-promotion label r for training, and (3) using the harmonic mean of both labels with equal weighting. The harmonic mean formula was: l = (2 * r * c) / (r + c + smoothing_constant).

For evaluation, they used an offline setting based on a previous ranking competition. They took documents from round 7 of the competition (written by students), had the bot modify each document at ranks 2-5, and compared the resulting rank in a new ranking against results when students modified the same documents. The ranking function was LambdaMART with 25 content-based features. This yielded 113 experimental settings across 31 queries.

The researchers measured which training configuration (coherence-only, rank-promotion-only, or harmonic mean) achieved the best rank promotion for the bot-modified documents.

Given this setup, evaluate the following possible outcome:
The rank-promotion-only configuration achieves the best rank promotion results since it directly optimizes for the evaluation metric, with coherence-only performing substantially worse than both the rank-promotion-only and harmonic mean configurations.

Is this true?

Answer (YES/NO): YES